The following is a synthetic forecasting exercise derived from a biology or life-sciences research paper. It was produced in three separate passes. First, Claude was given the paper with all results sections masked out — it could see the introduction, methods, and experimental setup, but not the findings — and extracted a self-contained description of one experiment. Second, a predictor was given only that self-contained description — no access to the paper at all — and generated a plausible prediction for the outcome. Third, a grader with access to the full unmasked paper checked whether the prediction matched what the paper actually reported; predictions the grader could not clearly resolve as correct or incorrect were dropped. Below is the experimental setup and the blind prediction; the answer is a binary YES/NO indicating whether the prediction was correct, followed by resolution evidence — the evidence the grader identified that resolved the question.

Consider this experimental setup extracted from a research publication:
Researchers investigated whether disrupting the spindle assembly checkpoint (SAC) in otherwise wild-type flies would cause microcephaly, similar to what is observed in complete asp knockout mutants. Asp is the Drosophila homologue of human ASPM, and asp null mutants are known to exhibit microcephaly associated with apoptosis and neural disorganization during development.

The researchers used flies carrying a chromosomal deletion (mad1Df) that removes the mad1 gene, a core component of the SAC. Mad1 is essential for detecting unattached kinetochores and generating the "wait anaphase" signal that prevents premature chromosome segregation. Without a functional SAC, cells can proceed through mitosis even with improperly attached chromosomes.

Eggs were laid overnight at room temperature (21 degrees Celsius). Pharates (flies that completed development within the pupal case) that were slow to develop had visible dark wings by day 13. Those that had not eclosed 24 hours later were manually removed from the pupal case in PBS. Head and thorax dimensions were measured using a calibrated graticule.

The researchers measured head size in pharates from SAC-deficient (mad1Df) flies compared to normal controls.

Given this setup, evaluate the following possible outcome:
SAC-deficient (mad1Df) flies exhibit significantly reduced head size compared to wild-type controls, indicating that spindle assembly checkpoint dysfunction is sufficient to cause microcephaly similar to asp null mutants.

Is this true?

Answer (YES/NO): NO